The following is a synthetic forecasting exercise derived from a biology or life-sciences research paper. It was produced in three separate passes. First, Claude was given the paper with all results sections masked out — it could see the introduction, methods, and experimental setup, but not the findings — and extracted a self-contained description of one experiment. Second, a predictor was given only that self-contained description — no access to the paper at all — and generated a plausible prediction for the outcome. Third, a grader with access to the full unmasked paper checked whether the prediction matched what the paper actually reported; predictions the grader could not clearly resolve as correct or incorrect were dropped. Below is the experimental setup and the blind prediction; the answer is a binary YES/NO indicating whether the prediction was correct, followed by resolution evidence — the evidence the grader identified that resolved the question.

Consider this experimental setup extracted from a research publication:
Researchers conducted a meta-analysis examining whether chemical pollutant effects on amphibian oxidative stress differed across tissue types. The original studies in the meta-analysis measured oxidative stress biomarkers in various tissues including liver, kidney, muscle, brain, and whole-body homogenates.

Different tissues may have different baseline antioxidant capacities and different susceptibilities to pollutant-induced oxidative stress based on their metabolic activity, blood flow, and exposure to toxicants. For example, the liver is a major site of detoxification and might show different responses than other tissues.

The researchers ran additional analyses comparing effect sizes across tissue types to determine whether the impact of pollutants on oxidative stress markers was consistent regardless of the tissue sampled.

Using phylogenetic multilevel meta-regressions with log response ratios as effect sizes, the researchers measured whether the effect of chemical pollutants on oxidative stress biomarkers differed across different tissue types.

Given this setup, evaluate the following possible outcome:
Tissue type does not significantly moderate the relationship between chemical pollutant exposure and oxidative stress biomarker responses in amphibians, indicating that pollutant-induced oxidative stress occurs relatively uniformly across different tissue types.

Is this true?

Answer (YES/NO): YES